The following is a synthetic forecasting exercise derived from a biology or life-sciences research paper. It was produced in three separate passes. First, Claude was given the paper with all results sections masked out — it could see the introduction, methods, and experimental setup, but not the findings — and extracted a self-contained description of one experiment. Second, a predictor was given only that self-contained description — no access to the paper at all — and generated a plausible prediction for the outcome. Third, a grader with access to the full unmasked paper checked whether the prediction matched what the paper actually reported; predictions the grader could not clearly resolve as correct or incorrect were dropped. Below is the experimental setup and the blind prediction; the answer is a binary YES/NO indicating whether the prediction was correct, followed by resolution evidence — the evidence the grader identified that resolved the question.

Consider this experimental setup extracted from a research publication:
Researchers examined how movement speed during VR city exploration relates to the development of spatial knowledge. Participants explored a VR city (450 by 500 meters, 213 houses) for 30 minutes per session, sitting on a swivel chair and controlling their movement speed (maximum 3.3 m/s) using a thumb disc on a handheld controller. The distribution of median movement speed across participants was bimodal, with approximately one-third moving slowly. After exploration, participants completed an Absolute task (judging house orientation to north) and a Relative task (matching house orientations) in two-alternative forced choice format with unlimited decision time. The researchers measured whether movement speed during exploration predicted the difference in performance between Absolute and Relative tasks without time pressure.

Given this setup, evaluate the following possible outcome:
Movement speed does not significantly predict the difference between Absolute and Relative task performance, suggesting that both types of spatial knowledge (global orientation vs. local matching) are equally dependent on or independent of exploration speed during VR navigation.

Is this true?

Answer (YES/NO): NO